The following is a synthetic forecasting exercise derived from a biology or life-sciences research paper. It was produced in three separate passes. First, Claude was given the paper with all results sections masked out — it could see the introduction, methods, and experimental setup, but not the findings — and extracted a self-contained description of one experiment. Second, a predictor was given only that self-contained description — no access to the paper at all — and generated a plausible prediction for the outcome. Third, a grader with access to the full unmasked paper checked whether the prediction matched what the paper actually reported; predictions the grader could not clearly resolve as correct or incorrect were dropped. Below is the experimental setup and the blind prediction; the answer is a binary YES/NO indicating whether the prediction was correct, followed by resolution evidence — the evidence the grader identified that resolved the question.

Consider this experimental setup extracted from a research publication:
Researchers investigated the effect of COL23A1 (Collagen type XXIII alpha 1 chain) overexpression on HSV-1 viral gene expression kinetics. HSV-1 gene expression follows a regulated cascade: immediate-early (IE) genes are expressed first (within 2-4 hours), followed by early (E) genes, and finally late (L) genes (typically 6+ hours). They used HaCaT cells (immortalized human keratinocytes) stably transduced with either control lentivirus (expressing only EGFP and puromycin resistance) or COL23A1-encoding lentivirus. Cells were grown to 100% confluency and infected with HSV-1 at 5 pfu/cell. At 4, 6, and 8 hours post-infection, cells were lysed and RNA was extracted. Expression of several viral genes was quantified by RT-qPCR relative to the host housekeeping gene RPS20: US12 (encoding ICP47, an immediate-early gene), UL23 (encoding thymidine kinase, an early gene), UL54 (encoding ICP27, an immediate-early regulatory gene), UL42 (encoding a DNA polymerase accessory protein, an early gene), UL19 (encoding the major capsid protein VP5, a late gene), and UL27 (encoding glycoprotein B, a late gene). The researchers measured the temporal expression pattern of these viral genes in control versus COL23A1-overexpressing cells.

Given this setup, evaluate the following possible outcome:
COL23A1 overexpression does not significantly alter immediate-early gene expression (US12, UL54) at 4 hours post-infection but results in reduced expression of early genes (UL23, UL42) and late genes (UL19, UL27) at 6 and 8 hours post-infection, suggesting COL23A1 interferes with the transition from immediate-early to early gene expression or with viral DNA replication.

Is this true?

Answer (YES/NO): NO